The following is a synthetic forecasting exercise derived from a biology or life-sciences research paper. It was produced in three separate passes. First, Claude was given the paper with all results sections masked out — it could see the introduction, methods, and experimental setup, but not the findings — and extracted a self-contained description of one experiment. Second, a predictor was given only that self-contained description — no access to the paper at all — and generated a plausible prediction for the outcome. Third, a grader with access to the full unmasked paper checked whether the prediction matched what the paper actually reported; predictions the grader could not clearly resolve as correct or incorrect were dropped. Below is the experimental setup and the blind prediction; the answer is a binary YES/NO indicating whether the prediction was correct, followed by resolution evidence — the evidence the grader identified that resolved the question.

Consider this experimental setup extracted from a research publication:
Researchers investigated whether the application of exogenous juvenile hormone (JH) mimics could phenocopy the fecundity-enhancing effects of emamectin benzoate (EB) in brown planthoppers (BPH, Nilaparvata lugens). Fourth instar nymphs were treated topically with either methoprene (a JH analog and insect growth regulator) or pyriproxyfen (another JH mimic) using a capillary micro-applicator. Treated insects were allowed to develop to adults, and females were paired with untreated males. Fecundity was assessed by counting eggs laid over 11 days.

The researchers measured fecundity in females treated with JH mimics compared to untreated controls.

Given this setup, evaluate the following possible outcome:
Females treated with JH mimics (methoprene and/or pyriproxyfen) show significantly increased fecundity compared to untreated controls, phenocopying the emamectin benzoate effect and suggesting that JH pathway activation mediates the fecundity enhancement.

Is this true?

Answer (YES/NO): YES